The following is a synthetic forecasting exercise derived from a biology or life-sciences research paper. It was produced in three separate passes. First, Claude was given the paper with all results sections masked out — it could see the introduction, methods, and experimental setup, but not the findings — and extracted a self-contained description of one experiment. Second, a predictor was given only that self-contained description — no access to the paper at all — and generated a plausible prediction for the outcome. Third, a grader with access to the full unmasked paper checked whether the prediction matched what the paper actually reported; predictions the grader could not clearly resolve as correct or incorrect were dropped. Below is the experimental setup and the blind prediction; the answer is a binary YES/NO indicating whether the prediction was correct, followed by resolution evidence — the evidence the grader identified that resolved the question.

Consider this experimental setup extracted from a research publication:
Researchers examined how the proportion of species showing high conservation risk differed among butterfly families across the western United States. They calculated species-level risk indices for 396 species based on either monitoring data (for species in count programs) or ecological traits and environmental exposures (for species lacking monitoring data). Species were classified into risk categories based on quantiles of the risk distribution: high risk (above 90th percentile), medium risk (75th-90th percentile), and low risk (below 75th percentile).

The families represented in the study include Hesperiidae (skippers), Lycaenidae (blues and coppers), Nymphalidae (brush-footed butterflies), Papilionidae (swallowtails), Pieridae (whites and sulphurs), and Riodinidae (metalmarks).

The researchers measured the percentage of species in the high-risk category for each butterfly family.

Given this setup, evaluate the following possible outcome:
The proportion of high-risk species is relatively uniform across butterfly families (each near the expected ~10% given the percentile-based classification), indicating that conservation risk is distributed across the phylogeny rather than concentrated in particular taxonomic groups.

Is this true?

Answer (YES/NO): NO